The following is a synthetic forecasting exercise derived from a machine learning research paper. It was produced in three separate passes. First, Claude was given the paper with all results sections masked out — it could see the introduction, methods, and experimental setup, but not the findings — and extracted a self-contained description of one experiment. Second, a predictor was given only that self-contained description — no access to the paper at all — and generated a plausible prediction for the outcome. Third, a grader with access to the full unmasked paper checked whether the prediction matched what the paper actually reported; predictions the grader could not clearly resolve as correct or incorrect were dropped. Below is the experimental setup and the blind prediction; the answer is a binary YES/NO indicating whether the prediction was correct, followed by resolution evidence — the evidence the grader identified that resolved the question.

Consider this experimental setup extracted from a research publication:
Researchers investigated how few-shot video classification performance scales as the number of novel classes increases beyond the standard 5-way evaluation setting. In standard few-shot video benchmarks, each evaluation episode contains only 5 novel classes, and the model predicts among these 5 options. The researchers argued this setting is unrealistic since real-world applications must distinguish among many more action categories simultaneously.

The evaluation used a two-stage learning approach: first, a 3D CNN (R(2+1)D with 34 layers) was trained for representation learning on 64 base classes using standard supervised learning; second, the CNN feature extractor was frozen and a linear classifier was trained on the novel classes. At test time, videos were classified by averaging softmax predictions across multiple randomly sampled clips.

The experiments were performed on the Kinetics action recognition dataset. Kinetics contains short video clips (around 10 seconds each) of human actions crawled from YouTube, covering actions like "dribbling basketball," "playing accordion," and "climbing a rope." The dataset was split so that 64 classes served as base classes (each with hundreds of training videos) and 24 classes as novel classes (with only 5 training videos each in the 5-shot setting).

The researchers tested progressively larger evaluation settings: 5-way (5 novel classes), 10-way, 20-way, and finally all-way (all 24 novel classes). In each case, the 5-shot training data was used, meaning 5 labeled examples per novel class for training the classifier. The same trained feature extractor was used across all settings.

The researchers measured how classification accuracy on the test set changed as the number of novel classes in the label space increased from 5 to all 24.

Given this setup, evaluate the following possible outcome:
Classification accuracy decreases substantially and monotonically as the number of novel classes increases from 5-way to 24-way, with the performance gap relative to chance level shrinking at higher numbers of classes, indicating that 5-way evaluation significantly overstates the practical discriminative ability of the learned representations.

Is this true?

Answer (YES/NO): NO